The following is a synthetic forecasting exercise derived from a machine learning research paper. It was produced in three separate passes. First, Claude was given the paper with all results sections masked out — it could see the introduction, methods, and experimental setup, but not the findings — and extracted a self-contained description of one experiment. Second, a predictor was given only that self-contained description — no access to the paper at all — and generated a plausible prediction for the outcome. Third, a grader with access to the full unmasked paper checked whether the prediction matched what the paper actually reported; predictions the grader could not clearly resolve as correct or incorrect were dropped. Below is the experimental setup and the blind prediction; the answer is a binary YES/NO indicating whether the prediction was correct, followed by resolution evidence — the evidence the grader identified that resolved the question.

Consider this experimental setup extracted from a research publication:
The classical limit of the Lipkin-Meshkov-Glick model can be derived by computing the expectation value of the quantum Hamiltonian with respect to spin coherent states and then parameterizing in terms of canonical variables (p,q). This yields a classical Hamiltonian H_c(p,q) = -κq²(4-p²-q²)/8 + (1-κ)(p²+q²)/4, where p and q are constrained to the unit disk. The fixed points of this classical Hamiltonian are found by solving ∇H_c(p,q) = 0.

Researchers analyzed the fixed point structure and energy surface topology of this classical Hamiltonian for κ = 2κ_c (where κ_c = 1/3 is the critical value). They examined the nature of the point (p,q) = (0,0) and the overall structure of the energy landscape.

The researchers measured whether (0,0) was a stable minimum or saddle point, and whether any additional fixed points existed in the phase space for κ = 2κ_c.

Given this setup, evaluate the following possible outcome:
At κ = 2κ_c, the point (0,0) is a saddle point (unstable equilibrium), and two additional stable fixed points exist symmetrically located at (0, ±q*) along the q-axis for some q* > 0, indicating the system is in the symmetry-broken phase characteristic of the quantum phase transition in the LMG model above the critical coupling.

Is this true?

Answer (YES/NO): YES